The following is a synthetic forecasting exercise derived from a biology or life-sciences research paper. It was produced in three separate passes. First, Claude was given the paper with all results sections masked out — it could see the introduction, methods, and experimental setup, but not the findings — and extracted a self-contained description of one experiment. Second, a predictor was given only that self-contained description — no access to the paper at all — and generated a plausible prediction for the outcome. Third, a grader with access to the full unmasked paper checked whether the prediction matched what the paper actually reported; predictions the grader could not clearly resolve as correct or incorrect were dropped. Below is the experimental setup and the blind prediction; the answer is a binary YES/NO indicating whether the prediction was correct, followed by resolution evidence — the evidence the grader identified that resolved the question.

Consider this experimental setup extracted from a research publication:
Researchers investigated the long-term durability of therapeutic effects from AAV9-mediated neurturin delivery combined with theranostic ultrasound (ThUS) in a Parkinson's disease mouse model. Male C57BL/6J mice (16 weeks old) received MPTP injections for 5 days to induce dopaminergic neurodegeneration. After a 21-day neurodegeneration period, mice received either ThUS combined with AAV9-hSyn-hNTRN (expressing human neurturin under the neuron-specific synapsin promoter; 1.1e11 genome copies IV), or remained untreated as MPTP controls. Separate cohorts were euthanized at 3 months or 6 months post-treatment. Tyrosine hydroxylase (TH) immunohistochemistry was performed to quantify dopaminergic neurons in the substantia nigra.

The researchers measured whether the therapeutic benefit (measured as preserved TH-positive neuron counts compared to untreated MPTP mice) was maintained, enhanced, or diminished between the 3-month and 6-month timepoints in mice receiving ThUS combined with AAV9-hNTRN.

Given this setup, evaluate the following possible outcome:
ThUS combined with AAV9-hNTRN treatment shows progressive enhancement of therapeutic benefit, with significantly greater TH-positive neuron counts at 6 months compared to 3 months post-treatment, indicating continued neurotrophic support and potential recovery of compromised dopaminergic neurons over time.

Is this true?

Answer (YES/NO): NO